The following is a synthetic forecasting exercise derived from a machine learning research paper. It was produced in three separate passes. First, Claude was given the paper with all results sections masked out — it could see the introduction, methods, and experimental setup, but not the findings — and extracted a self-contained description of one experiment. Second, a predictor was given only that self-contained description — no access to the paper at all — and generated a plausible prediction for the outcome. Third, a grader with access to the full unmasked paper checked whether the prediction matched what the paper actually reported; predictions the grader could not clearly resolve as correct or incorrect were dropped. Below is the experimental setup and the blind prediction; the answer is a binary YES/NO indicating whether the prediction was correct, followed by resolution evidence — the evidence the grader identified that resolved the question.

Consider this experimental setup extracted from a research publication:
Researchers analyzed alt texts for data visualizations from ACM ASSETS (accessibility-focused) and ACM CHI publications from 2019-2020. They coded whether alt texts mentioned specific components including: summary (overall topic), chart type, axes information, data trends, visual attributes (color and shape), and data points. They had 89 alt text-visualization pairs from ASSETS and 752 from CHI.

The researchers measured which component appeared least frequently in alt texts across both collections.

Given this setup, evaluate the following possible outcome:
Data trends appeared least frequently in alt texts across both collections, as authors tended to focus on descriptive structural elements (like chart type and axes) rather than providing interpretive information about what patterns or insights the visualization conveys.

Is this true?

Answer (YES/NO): NO